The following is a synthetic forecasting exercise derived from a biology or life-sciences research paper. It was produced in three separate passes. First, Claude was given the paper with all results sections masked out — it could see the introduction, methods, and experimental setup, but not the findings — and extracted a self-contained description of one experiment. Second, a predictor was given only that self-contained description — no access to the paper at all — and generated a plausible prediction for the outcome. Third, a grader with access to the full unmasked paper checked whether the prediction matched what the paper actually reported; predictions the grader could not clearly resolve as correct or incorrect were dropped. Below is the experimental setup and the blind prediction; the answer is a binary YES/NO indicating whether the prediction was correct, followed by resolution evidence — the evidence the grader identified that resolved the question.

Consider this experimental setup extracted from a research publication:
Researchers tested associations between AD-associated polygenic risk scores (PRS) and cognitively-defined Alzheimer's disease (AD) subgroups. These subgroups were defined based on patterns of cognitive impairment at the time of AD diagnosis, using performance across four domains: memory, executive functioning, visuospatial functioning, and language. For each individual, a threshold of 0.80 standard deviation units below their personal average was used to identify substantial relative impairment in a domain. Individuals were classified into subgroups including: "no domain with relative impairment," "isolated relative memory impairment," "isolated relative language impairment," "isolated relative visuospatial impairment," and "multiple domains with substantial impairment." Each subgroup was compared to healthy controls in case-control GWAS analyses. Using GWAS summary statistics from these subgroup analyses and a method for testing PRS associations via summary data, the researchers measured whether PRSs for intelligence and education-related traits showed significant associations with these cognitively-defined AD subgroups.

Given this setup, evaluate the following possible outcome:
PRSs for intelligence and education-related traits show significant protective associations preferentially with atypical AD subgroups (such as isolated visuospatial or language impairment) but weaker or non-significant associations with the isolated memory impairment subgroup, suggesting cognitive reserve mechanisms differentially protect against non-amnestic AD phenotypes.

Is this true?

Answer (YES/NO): NO